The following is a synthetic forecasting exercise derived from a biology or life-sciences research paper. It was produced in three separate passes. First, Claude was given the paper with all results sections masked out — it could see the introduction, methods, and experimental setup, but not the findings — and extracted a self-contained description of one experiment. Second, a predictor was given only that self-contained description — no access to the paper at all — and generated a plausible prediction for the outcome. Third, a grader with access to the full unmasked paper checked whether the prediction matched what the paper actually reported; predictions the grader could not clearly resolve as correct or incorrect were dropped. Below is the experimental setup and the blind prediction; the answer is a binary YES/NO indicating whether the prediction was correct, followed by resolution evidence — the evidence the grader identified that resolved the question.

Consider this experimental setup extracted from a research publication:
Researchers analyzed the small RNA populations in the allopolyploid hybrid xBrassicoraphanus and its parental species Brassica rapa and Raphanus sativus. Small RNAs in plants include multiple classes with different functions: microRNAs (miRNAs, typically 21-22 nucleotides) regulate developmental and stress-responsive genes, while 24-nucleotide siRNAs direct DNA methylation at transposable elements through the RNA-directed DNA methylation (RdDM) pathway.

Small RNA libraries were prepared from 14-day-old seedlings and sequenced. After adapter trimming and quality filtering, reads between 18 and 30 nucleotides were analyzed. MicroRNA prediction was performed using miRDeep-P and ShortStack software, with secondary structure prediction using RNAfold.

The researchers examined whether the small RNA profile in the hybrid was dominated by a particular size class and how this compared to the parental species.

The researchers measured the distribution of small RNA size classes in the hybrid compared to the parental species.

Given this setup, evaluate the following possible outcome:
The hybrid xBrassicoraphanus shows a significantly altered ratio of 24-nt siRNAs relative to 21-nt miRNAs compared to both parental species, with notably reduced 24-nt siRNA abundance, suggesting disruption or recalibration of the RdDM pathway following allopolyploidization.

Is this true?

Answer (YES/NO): NO